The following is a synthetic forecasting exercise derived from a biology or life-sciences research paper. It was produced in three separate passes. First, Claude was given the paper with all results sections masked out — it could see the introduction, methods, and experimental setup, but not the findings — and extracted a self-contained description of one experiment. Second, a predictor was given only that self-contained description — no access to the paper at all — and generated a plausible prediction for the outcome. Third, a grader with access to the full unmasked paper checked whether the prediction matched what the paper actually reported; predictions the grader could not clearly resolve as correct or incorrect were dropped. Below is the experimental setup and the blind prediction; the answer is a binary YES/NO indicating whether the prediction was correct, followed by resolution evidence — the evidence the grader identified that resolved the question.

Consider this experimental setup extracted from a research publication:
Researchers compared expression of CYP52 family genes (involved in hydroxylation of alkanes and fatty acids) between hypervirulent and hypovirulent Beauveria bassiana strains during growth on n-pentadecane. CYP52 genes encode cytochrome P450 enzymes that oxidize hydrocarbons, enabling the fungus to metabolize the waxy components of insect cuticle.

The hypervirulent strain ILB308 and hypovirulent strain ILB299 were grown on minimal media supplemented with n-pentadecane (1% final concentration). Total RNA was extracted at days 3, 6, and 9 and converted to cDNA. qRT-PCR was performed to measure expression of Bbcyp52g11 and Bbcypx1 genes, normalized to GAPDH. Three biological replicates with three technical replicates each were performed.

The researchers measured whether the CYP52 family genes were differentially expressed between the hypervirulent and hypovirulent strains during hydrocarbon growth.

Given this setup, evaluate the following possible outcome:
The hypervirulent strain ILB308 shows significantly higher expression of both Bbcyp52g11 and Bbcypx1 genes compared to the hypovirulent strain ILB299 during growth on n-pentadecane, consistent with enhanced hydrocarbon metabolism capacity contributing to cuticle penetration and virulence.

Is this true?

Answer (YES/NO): YES